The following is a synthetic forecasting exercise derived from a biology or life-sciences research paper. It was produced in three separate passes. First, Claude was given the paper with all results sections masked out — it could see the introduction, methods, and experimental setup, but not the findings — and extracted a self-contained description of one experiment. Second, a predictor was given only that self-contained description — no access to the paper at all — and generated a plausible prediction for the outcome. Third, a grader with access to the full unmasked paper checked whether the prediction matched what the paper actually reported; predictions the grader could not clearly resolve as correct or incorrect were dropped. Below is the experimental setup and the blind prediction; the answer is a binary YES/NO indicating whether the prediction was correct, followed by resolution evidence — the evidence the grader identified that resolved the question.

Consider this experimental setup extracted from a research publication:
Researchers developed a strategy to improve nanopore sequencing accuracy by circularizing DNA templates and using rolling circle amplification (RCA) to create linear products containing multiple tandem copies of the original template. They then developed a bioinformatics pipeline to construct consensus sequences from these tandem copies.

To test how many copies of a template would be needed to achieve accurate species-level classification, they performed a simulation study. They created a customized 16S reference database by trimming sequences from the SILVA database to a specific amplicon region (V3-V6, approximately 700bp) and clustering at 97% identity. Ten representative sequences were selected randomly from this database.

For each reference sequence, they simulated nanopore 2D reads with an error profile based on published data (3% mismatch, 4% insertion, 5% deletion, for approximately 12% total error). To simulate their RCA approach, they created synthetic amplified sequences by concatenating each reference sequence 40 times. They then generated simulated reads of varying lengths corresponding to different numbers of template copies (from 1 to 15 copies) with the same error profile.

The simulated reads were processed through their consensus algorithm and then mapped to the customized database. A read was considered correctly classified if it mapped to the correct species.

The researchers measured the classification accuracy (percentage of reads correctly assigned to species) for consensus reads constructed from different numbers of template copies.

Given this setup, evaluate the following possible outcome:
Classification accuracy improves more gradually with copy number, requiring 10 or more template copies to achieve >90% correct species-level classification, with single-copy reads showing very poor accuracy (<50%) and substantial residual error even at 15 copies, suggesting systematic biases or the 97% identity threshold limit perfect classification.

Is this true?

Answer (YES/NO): NO